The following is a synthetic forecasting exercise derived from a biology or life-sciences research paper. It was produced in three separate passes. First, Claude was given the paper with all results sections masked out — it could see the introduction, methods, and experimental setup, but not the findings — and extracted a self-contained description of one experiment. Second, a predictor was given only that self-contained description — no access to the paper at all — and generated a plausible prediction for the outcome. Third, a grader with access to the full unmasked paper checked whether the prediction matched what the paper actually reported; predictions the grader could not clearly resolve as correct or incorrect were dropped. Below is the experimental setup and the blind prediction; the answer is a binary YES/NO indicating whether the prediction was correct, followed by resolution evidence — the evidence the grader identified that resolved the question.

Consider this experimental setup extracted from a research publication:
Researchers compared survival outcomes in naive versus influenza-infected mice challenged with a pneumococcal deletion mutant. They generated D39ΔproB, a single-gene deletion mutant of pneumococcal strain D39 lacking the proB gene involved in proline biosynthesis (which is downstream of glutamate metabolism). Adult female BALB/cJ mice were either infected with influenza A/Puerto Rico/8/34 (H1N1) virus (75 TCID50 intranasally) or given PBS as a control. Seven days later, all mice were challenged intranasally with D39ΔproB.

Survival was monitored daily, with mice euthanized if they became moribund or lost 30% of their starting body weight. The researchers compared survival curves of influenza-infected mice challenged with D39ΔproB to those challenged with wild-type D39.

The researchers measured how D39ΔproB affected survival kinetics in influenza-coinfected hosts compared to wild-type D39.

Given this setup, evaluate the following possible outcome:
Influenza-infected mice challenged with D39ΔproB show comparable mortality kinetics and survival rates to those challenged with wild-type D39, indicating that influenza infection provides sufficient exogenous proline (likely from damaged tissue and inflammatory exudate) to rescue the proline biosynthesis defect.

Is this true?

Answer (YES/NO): NO